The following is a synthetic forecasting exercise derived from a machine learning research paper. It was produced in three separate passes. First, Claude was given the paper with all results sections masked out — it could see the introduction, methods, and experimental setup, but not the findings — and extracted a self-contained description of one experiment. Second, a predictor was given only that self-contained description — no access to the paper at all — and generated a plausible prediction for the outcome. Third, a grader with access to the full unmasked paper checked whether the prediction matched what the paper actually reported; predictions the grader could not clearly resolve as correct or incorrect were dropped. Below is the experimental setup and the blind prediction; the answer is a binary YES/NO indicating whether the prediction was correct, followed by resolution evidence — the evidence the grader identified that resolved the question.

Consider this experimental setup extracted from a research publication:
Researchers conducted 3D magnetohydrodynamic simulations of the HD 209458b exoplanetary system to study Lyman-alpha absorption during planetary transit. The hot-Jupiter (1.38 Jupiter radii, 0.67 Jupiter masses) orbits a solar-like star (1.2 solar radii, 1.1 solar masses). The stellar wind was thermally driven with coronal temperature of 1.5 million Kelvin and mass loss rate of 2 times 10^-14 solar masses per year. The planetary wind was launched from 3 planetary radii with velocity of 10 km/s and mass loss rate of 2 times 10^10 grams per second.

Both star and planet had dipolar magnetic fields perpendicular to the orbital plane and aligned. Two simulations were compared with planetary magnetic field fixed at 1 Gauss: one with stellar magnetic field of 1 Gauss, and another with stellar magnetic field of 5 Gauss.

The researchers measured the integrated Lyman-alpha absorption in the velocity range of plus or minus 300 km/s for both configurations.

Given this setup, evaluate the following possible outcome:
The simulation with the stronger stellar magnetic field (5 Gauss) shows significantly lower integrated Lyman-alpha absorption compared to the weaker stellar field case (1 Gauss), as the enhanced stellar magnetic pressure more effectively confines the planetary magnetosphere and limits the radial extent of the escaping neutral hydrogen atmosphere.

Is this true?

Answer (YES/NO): NO